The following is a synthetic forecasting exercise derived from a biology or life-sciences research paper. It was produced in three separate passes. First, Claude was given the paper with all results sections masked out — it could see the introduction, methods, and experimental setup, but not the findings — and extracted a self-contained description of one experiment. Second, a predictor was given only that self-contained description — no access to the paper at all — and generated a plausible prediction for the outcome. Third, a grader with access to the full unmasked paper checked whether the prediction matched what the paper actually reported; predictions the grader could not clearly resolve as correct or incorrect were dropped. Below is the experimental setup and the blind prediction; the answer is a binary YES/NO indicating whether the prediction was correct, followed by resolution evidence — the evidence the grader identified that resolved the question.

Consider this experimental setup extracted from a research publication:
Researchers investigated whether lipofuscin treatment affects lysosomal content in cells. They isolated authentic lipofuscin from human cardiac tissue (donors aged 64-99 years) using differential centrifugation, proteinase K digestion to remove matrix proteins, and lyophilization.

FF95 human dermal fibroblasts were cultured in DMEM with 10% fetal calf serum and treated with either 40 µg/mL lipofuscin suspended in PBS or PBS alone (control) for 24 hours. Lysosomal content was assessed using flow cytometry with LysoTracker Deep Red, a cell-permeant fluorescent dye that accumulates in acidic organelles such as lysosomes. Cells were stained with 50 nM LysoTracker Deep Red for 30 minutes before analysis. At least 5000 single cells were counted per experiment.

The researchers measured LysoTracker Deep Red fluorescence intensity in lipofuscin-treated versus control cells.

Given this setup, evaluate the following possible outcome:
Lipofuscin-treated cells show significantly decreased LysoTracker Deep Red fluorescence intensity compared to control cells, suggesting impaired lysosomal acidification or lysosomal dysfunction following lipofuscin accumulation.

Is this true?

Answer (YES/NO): YES